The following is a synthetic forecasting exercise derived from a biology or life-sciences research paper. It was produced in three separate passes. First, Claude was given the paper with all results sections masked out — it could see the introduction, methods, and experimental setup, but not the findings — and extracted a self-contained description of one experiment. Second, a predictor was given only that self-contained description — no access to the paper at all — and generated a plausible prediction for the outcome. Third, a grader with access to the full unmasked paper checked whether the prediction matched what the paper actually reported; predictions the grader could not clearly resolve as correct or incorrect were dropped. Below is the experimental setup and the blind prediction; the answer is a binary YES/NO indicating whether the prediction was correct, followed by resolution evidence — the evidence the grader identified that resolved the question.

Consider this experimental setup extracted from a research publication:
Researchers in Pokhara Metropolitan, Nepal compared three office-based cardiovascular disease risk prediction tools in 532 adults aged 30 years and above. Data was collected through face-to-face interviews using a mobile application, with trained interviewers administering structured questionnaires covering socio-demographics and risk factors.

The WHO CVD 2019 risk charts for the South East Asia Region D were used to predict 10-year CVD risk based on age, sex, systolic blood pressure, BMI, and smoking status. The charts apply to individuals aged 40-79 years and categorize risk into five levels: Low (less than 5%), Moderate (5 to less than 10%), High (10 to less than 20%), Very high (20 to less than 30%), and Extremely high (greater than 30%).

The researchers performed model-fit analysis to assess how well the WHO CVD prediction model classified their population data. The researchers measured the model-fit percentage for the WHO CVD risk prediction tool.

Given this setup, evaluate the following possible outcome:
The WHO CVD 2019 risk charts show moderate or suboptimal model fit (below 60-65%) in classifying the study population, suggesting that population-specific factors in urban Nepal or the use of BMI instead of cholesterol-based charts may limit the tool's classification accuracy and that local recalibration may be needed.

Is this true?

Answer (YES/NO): NO